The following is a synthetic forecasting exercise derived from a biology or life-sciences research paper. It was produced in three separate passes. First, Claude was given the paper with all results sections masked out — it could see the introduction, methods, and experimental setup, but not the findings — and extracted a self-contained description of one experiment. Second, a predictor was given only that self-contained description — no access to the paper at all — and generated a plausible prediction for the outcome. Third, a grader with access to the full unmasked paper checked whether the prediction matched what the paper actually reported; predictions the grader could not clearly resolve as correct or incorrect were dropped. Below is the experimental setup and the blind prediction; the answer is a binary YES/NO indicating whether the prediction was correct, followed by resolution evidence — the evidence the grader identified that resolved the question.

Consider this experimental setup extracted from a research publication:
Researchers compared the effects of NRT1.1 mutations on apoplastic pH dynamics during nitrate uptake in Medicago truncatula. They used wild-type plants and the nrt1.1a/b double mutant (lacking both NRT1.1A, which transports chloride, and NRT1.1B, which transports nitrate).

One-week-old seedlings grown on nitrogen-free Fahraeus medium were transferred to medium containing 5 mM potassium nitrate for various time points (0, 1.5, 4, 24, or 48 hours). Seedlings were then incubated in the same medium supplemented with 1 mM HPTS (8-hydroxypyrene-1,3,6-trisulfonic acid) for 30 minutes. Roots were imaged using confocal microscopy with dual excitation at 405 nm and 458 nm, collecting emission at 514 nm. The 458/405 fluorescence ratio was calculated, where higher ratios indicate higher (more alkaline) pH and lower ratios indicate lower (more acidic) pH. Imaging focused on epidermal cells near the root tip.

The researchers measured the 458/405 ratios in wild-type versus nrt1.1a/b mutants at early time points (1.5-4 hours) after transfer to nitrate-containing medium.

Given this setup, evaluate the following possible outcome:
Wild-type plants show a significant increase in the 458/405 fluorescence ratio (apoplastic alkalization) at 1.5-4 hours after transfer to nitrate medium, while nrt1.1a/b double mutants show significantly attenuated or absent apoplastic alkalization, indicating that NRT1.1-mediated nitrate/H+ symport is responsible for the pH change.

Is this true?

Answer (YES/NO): NO